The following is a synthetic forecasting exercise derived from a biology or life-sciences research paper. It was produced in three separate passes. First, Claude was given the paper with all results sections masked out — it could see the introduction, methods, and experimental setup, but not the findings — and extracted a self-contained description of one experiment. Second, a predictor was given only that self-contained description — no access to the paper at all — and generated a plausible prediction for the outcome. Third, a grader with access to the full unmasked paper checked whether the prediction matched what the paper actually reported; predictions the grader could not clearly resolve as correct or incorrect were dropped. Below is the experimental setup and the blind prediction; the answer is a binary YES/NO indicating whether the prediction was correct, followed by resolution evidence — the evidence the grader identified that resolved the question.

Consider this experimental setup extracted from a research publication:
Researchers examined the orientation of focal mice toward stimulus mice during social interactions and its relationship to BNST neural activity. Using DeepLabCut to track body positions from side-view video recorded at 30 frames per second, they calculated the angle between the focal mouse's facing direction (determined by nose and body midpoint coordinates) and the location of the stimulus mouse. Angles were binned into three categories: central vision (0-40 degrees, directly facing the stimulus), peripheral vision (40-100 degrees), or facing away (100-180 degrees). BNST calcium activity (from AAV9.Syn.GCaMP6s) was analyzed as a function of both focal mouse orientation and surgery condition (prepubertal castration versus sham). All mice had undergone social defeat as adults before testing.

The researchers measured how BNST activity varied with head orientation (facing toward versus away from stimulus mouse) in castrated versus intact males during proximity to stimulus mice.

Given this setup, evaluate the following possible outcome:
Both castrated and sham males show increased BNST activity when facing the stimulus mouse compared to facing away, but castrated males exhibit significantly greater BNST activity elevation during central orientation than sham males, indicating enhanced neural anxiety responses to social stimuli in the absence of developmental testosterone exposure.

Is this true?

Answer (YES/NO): NO